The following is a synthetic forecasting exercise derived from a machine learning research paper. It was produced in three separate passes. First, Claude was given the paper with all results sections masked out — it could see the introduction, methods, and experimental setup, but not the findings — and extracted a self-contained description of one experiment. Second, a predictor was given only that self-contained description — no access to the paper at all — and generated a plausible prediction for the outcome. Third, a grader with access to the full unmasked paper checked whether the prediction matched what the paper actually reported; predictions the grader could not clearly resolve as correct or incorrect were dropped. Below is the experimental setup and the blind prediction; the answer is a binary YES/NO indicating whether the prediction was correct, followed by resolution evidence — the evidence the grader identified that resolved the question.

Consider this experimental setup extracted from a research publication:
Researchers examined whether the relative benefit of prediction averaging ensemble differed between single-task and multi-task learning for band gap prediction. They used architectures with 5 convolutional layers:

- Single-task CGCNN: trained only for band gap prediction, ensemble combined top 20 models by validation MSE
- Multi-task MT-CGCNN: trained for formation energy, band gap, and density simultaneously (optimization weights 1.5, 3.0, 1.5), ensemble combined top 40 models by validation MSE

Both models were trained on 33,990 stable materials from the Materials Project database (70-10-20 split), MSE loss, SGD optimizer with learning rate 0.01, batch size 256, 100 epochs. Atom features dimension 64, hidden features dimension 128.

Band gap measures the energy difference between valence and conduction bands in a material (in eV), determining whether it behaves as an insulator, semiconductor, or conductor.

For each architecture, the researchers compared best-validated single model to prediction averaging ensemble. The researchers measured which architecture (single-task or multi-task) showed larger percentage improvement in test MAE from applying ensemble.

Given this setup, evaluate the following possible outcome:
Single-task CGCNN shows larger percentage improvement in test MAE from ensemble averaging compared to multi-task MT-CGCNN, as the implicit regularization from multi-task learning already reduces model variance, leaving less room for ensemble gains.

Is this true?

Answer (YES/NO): YES